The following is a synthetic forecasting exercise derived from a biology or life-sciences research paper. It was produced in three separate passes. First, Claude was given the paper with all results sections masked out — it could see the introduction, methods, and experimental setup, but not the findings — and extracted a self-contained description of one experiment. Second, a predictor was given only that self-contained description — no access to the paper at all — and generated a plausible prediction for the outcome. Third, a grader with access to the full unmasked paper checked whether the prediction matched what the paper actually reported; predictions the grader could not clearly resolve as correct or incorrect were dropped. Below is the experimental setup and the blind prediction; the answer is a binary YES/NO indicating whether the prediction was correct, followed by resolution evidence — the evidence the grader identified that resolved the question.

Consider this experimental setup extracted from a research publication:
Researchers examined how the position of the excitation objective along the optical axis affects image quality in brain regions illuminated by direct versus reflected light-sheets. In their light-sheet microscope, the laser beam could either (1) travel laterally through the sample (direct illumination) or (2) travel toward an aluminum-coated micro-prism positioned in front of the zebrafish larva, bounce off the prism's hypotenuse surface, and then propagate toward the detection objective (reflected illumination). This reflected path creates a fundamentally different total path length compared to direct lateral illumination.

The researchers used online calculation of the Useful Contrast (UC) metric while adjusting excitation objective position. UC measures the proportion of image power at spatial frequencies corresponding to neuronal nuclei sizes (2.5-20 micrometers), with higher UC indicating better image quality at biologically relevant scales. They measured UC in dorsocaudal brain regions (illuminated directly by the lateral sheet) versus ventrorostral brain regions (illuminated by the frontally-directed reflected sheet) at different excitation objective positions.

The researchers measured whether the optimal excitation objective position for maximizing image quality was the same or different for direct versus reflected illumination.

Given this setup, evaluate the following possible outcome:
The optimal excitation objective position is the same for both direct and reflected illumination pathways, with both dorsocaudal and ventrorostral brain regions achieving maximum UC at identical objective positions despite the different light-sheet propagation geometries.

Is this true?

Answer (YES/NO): NO